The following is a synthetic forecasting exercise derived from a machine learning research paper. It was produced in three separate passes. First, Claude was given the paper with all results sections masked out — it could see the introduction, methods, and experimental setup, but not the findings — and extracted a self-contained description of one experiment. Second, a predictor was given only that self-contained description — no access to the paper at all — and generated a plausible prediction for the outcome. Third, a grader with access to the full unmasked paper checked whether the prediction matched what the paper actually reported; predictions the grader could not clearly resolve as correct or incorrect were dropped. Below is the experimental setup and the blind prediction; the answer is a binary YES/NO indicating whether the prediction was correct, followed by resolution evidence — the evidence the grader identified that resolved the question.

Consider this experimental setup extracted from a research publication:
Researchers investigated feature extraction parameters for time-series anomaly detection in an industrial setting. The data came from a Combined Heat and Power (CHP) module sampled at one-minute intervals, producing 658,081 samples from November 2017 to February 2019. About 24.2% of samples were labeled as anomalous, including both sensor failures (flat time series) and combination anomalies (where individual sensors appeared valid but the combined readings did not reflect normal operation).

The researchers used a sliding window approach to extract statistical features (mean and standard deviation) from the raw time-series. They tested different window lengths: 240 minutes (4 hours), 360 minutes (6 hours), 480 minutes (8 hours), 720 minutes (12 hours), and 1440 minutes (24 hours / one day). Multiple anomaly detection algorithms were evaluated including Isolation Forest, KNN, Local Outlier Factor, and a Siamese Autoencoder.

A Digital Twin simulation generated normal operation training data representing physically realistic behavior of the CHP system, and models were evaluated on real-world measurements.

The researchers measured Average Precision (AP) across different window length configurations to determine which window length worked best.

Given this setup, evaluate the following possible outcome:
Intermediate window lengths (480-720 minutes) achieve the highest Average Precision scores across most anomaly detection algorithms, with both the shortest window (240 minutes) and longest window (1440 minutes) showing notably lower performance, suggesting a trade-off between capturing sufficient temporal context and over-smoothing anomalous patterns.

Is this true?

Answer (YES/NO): NO